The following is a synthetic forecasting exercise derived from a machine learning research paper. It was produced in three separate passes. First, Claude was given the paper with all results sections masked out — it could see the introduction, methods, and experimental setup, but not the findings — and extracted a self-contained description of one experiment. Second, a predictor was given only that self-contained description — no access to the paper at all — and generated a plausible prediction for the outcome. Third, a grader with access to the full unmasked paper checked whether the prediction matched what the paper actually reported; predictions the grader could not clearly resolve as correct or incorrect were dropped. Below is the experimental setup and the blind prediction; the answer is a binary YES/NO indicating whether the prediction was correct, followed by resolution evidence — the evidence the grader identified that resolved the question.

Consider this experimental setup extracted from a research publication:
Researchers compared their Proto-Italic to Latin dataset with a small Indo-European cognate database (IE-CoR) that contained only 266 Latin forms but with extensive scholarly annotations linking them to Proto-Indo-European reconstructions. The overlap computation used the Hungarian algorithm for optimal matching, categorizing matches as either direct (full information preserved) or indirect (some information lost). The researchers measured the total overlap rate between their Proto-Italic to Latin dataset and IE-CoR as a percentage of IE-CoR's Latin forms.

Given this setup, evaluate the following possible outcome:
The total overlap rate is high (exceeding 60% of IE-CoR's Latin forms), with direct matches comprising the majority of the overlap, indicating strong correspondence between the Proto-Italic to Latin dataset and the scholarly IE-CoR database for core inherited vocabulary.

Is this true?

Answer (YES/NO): NO